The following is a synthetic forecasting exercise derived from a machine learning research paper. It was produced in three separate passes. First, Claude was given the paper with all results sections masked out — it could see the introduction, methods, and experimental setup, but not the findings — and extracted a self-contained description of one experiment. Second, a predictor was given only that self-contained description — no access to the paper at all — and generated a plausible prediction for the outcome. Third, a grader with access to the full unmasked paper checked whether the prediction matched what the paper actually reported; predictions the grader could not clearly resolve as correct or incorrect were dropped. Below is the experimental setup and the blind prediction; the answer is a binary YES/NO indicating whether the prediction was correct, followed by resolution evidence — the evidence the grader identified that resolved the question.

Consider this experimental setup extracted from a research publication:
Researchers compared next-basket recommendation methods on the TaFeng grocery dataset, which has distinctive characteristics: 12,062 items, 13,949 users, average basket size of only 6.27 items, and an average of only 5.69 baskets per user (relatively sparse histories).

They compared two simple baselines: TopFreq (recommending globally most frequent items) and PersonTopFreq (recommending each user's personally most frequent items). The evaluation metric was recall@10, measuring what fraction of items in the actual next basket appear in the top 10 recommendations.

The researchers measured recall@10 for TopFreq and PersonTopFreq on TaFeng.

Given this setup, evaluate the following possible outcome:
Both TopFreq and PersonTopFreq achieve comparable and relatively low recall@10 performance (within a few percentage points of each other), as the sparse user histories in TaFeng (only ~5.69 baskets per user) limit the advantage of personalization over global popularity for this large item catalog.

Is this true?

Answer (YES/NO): YES